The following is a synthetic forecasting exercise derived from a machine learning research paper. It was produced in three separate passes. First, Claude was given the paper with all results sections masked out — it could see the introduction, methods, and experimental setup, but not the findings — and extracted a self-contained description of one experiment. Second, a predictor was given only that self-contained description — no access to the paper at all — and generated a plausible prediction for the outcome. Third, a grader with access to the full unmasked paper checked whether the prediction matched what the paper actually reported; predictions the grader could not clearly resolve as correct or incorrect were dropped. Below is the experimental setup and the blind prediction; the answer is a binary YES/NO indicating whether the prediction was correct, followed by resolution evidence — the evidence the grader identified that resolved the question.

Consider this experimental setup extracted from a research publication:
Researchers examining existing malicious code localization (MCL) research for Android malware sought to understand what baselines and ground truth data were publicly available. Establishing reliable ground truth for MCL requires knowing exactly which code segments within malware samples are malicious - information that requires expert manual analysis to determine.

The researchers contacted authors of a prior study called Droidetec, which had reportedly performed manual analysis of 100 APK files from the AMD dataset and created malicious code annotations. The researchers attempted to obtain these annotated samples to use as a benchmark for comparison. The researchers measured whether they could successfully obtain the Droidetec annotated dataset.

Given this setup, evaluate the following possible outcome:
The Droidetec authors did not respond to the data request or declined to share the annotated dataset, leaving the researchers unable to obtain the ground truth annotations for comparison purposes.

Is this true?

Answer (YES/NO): YES